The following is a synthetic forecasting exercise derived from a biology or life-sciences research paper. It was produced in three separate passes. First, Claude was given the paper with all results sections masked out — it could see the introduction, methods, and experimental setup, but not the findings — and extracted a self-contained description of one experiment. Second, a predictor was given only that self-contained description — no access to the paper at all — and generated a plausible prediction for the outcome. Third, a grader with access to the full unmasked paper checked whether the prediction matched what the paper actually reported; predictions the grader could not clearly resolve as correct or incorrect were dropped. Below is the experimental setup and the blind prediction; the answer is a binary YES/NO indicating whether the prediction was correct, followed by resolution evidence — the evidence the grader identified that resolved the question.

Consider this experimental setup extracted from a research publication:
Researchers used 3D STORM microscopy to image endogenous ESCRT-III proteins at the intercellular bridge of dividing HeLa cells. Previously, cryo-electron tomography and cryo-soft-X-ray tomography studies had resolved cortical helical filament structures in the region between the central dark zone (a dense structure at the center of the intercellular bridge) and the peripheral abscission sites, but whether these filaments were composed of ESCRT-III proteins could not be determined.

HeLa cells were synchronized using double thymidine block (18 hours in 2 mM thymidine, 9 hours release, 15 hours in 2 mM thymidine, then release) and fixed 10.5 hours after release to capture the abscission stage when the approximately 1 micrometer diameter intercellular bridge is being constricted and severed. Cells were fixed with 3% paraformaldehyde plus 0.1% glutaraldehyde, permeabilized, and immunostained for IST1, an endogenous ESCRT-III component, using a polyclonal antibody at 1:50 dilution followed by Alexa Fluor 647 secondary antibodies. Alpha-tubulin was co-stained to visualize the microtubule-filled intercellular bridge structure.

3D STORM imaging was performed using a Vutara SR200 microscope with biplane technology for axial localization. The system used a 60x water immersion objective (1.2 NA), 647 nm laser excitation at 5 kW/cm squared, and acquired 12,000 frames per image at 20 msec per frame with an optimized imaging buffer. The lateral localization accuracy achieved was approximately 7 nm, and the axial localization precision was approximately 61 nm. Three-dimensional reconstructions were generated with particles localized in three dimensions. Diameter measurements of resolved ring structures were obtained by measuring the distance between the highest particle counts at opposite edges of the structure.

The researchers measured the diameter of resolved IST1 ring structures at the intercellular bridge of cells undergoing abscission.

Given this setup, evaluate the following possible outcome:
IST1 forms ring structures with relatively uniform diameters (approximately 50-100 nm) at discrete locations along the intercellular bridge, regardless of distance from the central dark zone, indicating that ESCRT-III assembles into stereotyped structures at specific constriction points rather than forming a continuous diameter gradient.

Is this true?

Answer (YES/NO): NO